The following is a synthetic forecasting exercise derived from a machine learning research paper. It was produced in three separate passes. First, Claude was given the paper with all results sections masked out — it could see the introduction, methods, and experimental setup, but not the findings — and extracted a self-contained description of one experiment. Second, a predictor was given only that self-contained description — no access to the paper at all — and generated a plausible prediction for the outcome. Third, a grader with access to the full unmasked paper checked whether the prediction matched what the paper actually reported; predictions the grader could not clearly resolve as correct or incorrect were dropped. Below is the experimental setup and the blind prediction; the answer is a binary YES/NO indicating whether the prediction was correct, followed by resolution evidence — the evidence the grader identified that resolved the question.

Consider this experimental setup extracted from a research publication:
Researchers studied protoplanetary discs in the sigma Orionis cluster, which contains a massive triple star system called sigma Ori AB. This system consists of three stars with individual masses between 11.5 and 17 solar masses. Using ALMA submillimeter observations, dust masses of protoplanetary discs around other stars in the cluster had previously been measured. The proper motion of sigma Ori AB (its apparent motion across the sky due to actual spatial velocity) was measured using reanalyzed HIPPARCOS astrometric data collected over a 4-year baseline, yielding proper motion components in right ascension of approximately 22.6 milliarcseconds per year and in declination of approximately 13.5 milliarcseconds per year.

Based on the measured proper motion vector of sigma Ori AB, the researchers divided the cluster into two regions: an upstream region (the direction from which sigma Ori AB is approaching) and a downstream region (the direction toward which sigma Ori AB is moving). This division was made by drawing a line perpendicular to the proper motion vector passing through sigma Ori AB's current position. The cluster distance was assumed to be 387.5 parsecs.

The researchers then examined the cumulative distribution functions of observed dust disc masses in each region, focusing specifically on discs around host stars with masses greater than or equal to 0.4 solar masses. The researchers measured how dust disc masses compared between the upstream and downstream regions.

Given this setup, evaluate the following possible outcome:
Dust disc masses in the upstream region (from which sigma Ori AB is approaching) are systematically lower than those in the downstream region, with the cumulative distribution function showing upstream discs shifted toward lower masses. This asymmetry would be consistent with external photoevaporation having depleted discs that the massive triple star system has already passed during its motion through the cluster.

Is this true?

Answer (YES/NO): YES